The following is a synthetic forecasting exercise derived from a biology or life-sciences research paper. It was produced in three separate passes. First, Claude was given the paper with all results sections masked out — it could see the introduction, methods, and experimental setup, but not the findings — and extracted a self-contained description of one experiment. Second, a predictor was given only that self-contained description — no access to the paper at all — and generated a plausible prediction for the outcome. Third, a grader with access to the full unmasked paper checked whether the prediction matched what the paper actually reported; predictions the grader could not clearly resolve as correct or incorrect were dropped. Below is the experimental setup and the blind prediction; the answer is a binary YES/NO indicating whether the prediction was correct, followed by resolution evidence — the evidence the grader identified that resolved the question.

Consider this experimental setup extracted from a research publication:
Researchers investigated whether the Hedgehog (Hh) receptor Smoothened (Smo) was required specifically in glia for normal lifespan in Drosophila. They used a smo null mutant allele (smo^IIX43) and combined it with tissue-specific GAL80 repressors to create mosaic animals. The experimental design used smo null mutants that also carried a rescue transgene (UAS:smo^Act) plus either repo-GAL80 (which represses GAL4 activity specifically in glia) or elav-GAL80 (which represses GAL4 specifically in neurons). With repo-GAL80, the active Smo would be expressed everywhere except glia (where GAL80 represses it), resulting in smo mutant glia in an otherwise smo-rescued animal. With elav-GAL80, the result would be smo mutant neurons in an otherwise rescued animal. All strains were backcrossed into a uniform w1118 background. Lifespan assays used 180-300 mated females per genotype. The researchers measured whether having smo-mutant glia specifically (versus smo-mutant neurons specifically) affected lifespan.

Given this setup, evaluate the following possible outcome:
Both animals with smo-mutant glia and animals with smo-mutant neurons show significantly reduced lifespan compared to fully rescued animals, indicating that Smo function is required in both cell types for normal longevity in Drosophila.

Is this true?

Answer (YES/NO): NO